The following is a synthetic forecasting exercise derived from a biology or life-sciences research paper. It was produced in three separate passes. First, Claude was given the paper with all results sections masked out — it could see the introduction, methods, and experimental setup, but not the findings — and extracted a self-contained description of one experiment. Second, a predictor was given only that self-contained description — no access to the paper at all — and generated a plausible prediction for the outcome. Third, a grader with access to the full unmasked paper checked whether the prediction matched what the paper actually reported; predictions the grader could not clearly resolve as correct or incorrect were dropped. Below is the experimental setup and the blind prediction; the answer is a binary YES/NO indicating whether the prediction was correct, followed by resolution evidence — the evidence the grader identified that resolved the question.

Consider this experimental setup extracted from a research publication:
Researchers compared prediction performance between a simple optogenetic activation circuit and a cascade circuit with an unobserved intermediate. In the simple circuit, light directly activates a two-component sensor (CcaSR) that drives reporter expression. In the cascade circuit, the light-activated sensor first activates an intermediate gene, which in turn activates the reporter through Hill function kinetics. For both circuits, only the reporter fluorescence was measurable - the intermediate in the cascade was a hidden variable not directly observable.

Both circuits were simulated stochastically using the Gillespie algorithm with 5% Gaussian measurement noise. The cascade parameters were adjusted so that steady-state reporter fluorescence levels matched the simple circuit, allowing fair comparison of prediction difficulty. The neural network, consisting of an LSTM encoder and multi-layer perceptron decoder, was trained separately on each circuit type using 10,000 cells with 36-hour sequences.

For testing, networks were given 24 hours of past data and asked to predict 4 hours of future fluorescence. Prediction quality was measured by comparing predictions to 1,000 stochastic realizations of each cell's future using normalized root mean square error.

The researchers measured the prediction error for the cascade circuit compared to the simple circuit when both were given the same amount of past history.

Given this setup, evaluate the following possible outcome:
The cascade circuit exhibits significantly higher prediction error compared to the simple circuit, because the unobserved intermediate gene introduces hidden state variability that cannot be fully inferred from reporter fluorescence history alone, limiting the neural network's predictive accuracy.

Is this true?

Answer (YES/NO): NO